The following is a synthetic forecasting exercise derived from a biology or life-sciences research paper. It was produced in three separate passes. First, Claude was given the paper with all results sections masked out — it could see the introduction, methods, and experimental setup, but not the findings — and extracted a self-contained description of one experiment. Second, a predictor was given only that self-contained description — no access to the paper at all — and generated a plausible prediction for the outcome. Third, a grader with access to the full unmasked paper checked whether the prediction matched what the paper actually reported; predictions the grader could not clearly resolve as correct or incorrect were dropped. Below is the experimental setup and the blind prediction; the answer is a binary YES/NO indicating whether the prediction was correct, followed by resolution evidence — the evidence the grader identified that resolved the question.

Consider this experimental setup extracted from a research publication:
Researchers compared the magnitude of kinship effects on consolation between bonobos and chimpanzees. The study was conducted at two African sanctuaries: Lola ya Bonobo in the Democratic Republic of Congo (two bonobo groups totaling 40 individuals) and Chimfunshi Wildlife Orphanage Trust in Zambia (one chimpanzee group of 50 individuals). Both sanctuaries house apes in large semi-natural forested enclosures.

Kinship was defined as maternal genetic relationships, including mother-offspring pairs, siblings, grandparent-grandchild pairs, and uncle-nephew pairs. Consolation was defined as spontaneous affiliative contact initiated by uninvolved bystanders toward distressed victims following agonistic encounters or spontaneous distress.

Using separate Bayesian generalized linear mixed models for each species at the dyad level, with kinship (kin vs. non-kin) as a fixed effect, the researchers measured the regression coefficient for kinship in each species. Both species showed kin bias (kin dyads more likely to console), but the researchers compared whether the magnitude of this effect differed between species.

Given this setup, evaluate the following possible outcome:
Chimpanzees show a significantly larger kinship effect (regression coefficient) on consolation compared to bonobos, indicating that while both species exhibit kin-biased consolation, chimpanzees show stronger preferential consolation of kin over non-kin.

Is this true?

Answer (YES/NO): NO